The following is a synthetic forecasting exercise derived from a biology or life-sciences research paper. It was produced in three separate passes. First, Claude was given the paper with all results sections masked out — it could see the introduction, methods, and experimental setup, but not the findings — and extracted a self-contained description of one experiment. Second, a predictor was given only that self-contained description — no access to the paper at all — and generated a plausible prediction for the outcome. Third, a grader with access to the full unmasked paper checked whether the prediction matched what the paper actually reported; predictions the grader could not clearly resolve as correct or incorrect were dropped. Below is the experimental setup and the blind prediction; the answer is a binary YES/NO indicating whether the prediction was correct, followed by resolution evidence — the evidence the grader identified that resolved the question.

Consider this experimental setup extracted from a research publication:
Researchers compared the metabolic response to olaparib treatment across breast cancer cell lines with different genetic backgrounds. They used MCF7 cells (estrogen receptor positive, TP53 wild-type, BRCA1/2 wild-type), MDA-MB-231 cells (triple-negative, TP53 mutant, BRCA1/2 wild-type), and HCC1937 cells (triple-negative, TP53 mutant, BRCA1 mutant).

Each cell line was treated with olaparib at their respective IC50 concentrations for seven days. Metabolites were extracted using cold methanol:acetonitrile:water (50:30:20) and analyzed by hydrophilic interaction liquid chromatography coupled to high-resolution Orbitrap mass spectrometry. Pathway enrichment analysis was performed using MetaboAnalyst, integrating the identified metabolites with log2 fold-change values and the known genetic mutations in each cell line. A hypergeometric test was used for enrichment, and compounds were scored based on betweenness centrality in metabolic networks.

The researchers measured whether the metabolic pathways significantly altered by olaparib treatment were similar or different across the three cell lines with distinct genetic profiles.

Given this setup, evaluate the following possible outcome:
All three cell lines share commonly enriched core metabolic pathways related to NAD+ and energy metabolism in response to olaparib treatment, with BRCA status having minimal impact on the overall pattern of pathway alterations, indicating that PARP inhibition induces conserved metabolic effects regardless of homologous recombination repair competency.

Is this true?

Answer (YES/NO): NO